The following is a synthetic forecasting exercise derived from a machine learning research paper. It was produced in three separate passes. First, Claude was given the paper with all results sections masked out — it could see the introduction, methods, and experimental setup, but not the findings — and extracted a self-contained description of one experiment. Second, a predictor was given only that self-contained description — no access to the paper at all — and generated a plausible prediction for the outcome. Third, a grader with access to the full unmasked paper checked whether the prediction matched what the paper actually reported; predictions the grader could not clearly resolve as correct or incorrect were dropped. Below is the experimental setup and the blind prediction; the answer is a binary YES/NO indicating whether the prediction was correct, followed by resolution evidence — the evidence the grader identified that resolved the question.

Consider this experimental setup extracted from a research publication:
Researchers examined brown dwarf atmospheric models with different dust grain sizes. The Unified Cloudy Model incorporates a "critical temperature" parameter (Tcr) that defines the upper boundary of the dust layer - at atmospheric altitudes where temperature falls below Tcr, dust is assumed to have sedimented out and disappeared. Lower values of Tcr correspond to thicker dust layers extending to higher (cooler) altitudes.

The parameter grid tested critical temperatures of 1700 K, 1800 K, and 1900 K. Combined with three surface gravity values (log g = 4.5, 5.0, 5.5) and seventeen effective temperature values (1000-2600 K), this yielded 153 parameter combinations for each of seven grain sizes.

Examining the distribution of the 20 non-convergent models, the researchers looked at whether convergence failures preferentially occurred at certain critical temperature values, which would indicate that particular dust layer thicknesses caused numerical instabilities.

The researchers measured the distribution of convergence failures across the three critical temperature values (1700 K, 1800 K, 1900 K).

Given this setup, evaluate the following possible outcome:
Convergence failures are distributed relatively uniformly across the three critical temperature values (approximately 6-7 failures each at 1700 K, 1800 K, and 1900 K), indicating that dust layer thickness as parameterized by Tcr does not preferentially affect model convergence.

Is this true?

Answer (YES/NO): NO